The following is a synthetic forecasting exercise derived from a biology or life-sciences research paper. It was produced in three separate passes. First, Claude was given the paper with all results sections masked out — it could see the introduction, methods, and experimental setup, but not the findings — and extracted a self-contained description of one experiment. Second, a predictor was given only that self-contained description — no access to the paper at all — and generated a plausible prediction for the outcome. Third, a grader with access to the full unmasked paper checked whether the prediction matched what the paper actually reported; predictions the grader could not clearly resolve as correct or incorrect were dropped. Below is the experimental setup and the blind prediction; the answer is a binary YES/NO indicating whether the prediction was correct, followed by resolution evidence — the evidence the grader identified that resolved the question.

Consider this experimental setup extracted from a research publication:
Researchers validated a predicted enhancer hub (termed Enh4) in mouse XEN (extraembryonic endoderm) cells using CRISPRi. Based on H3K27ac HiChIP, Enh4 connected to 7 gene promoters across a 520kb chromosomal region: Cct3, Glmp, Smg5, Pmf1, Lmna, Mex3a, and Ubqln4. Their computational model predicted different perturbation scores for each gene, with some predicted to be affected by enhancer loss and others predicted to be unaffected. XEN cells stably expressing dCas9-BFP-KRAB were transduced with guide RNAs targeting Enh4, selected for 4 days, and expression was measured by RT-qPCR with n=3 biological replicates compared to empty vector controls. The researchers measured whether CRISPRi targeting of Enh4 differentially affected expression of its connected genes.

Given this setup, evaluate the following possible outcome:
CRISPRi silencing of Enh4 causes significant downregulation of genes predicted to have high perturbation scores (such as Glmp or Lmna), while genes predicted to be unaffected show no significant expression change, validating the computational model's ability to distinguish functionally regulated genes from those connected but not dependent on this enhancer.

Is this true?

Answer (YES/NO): NO